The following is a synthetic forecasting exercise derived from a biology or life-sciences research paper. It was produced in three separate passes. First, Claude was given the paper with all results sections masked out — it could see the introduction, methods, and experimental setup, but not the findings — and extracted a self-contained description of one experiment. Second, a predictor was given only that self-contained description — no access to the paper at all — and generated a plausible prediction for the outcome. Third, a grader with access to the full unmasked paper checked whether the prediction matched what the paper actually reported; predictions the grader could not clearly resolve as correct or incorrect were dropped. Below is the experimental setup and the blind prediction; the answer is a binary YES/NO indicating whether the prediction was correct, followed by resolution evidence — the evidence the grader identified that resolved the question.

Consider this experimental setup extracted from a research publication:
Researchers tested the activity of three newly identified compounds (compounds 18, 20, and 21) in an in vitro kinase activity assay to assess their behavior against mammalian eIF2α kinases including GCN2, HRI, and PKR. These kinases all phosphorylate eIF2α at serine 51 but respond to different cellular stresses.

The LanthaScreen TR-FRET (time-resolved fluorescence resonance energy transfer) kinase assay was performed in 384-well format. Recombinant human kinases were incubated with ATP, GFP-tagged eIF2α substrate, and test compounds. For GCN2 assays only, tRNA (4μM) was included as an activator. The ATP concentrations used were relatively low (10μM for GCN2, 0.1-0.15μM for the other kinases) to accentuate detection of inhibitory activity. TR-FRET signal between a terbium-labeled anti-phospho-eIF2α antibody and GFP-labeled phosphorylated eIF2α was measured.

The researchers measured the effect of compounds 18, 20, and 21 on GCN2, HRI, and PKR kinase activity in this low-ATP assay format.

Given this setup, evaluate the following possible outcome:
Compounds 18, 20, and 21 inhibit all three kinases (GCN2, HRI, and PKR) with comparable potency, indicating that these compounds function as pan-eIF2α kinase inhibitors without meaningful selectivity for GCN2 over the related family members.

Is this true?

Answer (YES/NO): NO